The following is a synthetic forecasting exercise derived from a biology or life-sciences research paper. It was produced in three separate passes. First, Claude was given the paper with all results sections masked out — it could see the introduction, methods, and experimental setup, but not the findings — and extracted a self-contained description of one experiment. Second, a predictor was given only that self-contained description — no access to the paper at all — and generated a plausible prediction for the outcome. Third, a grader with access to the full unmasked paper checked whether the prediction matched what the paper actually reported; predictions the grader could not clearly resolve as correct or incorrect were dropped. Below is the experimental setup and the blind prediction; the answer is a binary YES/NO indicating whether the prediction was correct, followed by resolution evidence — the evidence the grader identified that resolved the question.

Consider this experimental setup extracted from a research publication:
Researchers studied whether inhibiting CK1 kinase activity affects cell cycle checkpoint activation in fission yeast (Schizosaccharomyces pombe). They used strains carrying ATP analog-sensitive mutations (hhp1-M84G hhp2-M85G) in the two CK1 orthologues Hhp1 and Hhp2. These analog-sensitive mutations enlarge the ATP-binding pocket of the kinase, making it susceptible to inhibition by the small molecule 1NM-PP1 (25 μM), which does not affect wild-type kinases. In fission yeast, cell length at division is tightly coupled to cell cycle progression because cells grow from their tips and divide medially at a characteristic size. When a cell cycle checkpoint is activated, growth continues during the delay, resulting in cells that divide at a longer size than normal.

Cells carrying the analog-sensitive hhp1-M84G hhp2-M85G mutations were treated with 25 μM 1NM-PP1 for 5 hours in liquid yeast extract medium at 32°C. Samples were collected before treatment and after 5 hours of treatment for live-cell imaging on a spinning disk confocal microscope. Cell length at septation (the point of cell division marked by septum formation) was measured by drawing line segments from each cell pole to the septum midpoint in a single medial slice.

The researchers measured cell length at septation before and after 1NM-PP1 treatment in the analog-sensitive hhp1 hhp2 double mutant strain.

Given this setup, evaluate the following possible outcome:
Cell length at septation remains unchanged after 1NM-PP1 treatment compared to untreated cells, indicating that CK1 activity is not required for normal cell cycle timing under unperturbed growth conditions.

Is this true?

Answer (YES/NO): NO